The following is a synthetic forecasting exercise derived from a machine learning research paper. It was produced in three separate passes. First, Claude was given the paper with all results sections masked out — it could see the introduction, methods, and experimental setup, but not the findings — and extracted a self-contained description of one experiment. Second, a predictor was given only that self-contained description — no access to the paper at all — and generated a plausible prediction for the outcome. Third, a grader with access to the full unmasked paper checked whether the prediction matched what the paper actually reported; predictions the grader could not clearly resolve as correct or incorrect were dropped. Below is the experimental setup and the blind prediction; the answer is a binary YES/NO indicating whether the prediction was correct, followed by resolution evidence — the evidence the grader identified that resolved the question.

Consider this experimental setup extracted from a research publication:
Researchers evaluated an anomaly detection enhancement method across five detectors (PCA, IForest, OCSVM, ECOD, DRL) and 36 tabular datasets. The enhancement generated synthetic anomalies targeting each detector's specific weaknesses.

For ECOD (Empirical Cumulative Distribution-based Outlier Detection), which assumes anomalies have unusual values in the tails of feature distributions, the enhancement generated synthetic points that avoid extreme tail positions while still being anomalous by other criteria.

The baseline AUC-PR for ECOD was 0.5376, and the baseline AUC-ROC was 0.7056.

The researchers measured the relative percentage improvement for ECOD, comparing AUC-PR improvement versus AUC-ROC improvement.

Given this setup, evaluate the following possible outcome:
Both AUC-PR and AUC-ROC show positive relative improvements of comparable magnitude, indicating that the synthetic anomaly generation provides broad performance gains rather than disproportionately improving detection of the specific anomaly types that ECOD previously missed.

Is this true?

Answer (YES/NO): NO